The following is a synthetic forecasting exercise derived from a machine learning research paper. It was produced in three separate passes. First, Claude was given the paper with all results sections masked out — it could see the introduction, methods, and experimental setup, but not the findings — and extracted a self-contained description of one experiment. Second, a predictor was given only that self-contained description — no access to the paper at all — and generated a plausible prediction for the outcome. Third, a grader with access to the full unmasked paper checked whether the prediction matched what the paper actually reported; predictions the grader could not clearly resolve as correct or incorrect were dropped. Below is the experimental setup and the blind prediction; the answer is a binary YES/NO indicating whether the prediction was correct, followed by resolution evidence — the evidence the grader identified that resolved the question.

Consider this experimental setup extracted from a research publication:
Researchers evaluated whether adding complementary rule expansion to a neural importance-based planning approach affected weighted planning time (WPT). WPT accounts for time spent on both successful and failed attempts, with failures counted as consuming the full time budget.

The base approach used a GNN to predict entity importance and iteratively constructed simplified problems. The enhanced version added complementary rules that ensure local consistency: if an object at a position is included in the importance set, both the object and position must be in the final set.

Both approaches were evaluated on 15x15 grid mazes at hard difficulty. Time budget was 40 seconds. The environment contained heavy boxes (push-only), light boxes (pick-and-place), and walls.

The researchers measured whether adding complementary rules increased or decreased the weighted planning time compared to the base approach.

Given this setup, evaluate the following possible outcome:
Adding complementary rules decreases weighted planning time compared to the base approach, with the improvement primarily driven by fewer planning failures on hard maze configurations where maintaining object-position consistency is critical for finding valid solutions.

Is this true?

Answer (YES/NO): YES